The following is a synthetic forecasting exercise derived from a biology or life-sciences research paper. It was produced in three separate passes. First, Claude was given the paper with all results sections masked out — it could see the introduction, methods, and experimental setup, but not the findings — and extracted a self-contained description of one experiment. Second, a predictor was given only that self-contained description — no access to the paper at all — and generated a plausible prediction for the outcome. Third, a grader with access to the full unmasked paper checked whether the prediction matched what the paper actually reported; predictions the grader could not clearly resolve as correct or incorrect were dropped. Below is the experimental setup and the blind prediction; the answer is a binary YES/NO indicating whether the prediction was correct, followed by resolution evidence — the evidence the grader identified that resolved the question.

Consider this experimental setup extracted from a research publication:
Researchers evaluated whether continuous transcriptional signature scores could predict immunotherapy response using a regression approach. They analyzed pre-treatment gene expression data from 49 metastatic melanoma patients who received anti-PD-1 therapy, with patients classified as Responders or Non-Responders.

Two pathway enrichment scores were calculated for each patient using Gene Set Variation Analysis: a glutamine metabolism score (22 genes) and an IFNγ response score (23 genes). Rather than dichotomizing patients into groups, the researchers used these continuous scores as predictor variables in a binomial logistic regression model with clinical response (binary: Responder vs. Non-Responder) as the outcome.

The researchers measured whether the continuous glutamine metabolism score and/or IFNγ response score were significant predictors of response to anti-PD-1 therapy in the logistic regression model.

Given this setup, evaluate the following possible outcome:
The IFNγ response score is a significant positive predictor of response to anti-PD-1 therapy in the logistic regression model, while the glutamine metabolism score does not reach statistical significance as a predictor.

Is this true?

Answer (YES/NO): NO